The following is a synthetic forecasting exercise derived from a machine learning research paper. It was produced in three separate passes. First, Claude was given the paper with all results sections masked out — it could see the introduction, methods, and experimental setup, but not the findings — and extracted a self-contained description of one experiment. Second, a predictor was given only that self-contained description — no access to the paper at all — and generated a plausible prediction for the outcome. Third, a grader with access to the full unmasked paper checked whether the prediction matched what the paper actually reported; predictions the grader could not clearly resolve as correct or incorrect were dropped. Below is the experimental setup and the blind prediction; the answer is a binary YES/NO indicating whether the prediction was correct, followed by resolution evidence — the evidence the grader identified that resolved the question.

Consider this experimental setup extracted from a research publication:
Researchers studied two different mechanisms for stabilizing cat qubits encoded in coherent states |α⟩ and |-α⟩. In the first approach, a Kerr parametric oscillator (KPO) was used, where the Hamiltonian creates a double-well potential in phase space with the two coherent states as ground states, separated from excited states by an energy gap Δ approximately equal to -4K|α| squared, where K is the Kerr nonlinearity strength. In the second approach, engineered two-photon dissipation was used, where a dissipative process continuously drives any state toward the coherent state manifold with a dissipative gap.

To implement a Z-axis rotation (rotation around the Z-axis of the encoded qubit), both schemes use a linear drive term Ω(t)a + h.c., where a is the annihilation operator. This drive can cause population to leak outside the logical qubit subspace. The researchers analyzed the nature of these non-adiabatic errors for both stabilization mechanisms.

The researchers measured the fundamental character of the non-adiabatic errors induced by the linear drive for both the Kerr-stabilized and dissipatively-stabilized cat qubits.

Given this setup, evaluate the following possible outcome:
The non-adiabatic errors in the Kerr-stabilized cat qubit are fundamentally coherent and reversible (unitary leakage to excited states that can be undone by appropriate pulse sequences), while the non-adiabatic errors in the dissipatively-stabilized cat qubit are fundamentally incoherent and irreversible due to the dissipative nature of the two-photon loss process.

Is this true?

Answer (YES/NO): YES